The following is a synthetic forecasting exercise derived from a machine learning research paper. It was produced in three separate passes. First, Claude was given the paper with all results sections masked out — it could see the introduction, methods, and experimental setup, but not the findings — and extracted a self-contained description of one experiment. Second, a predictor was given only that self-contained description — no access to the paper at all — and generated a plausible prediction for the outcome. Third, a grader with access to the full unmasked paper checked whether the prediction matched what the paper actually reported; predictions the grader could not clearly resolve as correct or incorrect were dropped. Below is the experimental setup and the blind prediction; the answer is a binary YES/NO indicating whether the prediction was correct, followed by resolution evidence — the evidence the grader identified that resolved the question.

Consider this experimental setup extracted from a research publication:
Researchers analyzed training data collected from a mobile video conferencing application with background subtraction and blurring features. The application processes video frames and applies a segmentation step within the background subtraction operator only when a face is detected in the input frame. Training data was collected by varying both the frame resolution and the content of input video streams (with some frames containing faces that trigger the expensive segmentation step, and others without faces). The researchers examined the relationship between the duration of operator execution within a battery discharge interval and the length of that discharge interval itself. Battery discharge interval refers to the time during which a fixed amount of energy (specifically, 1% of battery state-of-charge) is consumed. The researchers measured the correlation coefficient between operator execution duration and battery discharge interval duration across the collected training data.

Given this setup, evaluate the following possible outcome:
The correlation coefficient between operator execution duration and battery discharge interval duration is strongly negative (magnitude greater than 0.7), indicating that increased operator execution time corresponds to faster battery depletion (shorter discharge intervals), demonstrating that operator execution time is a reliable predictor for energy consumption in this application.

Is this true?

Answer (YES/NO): NO